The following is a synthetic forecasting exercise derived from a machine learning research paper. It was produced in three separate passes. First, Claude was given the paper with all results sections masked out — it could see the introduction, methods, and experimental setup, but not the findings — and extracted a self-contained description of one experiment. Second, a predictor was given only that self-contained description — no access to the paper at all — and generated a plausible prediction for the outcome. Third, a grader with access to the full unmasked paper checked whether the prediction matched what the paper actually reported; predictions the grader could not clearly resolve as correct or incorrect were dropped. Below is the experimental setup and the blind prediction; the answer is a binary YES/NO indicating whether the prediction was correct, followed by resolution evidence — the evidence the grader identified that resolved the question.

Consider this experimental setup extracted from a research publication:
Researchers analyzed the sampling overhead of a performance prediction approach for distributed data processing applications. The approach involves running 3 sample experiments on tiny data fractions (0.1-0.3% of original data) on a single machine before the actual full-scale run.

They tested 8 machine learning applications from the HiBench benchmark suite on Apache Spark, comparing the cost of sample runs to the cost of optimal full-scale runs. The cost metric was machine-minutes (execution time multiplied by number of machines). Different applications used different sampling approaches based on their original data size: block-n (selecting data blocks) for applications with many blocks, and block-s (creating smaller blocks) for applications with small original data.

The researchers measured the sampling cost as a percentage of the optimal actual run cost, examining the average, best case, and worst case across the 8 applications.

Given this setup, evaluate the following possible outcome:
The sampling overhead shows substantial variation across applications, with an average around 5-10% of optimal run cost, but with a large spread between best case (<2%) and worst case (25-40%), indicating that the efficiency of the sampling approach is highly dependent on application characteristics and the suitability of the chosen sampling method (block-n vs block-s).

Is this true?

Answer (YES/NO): NO